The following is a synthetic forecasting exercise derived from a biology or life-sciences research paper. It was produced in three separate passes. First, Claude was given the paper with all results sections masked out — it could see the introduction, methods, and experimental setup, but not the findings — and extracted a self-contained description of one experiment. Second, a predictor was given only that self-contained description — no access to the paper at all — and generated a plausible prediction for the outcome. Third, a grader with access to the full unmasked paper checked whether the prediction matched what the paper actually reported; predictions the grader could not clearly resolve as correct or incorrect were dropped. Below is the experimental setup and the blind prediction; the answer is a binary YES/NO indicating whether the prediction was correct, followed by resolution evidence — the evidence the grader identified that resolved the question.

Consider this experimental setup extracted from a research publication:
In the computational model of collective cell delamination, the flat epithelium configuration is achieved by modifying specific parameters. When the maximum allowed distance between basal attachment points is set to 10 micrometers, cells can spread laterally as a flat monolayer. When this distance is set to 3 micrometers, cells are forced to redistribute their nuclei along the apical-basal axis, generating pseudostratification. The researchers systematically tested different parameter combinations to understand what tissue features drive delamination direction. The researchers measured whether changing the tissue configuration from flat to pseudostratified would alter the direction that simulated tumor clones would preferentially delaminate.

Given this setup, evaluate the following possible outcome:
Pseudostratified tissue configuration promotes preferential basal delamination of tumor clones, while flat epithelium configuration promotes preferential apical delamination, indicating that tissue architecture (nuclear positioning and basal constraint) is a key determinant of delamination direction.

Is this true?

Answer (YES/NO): YES